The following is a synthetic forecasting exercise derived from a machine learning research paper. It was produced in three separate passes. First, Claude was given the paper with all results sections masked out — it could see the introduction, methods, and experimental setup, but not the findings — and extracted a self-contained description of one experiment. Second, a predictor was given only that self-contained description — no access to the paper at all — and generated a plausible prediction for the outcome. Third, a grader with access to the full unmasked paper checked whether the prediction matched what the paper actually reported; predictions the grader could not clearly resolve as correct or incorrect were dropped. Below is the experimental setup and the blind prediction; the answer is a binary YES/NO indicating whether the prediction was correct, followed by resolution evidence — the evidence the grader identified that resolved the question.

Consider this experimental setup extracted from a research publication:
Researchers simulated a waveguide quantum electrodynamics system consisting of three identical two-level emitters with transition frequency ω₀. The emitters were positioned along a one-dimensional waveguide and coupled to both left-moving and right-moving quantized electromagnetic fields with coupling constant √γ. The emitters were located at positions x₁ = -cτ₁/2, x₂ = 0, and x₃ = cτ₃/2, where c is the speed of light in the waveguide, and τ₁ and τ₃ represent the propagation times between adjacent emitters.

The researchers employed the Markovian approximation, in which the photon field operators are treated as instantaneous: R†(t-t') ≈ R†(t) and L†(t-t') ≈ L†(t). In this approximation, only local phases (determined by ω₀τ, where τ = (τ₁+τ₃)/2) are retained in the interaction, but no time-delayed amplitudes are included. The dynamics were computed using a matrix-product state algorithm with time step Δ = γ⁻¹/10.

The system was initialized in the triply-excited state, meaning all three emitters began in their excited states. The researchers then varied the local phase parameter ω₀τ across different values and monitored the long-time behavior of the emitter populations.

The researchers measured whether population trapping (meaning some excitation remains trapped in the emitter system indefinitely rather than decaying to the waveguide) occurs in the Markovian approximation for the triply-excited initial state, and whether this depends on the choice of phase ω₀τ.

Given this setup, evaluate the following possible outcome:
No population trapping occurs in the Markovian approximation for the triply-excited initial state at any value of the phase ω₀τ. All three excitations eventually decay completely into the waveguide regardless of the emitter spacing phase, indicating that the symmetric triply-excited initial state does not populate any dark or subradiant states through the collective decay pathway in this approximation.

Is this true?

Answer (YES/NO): YES